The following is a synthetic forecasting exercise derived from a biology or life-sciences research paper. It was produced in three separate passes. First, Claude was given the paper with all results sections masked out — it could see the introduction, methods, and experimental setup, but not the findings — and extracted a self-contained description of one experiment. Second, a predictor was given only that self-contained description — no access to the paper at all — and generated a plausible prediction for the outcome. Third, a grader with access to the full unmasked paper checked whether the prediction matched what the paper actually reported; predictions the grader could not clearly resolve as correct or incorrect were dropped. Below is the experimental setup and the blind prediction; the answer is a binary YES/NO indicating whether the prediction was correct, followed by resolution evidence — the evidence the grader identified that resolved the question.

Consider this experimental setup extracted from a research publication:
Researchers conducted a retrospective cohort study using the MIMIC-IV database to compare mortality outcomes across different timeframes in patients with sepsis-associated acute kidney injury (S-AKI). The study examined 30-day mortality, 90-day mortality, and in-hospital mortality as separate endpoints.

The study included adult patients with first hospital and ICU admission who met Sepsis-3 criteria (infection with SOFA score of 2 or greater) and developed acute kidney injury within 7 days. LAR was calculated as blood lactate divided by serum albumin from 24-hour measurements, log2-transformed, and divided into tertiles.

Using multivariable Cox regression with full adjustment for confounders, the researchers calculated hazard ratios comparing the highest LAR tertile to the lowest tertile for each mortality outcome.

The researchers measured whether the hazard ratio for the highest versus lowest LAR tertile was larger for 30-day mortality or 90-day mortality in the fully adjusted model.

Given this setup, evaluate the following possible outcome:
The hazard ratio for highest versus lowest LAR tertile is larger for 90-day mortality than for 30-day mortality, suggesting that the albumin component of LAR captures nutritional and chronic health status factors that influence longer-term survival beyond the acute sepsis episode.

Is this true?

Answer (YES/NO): NO